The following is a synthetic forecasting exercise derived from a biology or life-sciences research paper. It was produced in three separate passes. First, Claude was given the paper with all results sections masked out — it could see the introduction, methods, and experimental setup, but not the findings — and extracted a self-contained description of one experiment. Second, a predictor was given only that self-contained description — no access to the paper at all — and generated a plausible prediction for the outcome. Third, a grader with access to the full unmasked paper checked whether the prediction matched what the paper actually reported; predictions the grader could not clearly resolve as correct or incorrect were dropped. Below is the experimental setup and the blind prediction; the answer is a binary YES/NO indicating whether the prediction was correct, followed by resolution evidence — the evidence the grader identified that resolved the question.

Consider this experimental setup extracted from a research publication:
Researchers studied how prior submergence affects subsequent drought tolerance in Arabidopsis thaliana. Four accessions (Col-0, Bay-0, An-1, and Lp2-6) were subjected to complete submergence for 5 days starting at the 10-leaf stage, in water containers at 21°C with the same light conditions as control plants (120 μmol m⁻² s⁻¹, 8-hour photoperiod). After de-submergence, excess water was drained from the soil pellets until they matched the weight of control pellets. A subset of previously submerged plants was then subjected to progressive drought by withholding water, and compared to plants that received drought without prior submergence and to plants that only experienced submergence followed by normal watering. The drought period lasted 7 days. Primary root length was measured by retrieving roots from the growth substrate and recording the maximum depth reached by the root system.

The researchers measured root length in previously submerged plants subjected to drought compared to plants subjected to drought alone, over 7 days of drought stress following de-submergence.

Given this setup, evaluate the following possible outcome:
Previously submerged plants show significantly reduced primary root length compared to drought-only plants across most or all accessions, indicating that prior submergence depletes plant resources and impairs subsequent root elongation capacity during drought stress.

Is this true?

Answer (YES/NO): NO